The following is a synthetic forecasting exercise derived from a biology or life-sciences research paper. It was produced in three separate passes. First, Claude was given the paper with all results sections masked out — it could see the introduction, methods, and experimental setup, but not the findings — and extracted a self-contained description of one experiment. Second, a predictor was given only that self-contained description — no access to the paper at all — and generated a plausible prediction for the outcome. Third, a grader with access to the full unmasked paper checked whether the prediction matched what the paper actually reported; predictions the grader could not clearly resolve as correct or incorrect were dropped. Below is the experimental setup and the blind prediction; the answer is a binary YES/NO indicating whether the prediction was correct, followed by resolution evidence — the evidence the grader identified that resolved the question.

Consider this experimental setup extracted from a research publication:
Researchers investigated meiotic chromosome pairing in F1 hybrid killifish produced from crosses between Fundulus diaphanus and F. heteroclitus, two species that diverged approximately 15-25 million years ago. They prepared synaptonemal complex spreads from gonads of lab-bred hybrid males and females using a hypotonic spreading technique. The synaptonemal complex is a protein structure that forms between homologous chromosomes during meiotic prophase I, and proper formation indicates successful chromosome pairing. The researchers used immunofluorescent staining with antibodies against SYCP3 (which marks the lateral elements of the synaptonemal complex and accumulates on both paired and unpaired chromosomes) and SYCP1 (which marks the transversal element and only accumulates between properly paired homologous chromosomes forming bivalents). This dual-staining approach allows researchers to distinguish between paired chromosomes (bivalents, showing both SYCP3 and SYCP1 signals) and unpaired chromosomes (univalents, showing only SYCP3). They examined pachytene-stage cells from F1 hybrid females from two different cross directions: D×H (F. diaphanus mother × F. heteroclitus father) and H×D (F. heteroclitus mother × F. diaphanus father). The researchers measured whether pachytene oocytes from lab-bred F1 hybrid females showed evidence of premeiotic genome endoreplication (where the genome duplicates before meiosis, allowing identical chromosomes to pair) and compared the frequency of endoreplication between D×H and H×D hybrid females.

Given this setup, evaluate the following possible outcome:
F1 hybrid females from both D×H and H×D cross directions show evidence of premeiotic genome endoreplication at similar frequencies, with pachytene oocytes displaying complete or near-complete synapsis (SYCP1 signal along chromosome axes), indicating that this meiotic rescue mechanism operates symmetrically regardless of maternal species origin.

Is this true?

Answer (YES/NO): YES